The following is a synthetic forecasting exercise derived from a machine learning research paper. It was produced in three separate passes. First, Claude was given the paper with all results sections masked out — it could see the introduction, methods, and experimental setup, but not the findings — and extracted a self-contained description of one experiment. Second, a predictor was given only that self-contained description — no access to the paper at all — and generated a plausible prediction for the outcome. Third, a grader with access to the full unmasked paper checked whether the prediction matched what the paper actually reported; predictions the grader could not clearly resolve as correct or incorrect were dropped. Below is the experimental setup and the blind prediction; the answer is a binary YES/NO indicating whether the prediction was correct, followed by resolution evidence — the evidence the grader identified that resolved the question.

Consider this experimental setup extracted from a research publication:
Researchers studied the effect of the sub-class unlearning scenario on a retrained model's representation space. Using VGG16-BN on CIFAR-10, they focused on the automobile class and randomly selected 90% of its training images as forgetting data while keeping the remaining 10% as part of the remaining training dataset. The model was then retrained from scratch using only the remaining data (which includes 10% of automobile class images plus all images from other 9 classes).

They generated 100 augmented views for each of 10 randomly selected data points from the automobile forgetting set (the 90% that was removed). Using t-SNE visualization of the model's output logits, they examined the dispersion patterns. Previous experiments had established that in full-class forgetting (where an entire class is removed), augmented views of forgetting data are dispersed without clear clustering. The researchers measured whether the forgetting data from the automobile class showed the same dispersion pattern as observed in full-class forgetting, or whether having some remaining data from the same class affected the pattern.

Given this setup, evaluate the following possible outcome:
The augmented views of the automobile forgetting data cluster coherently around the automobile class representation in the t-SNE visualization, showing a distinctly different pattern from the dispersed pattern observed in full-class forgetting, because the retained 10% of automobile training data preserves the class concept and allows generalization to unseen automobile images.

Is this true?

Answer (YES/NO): NO